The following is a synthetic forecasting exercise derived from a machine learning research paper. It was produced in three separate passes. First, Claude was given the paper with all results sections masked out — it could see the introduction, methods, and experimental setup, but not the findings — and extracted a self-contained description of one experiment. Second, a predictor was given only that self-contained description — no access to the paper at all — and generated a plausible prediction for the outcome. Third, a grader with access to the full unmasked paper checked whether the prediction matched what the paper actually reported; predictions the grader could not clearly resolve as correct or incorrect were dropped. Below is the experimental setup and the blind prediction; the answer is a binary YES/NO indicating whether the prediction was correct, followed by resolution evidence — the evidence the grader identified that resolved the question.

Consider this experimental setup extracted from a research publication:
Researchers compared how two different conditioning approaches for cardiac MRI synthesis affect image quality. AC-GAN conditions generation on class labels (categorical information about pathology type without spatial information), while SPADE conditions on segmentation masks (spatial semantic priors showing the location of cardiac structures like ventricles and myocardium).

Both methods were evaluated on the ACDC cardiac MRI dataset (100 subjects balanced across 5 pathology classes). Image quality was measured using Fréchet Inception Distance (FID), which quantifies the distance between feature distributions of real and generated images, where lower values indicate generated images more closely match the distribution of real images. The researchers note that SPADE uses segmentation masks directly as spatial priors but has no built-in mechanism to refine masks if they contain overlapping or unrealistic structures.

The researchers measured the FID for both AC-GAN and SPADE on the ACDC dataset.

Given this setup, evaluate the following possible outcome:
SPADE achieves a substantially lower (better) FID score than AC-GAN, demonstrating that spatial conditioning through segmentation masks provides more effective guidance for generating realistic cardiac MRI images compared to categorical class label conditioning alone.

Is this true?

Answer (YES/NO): NO